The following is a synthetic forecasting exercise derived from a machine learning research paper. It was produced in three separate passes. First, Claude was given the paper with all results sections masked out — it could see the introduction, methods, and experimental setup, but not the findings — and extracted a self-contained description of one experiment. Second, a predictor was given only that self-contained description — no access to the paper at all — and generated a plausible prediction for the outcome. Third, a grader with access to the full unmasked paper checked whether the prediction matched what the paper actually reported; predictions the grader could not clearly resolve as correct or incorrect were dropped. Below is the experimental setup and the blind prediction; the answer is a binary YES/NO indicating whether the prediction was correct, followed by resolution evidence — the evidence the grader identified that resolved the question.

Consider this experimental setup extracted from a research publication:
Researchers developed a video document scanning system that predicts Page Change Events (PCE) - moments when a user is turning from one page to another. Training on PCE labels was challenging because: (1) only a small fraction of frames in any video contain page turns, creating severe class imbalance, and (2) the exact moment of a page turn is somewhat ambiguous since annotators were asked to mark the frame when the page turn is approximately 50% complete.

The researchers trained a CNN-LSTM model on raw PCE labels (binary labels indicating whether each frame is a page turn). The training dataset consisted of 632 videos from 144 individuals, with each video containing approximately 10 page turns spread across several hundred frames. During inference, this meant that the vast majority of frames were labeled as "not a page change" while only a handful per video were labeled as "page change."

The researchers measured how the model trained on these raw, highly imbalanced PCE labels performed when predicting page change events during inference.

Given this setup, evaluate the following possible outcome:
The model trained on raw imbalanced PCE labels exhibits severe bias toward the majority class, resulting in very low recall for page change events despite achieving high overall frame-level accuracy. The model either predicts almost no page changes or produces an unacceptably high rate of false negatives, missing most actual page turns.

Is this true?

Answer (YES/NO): YES